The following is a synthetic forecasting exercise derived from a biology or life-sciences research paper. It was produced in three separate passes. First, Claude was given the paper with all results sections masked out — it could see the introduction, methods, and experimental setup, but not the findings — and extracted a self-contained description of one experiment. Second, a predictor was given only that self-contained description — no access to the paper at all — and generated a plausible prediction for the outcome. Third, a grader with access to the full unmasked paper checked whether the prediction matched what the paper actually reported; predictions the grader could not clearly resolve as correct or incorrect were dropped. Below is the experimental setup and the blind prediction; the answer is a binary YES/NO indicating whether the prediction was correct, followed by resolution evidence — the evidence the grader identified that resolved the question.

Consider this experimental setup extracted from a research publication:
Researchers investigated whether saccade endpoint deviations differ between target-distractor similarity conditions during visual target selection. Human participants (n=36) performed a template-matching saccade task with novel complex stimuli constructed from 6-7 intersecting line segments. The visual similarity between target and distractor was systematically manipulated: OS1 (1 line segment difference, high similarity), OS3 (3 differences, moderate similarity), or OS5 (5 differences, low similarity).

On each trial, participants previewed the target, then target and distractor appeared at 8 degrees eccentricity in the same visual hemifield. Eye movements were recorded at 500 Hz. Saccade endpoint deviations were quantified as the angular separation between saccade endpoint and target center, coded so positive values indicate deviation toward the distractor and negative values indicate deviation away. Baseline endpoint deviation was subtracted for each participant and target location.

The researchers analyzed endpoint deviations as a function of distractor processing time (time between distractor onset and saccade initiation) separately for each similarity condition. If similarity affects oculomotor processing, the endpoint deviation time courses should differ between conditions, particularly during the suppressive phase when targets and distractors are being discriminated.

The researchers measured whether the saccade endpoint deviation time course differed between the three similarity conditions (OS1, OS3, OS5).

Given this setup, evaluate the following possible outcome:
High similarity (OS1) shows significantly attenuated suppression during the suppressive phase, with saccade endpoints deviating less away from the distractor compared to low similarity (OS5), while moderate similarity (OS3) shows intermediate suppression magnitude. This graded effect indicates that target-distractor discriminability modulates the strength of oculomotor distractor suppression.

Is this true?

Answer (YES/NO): NO